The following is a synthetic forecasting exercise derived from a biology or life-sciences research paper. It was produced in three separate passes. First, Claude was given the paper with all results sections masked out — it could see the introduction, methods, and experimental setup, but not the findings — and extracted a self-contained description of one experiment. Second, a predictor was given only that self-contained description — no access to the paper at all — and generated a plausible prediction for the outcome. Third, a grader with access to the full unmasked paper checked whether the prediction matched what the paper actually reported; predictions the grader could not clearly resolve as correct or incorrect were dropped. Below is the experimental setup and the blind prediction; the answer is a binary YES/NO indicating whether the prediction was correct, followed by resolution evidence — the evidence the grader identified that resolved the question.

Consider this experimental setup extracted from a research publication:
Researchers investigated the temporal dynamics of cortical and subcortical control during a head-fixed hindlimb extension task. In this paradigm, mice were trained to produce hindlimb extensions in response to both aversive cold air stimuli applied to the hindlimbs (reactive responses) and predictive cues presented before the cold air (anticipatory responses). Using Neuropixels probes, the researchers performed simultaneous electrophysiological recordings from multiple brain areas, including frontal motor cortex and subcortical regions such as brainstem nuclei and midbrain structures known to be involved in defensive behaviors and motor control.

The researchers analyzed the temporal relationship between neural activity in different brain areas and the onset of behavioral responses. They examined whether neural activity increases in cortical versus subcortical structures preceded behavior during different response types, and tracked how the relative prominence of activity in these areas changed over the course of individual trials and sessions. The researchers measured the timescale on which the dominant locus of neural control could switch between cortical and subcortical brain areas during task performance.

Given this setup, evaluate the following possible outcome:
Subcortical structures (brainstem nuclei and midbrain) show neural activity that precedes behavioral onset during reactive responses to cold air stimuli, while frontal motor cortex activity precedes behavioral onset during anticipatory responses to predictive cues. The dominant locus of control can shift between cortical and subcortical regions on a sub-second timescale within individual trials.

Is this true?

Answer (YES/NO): NO